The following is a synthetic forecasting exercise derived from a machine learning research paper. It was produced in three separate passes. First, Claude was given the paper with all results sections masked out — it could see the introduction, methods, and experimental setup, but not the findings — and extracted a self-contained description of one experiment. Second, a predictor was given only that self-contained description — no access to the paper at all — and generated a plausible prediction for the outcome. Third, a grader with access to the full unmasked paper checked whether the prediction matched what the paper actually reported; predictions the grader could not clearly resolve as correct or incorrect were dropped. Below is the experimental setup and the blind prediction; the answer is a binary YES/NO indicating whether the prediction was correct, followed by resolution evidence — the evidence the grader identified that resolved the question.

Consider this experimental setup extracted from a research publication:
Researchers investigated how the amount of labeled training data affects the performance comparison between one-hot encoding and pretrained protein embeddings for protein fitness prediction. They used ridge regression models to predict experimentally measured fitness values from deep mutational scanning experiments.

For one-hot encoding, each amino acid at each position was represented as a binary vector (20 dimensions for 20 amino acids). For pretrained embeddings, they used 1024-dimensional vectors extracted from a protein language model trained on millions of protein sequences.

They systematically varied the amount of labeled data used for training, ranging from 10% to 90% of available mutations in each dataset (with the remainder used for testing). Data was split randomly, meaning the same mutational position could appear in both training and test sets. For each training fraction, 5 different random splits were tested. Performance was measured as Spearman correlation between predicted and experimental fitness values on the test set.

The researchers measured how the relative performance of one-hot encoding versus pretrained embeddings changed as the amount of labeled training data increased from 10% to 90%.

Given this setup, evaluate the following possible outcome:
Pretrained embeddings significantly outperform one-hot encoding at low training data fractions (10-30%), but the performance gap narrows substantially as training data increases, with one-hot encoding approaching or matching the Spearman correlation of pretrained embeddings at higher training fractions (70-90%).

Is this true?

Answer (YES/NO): NO